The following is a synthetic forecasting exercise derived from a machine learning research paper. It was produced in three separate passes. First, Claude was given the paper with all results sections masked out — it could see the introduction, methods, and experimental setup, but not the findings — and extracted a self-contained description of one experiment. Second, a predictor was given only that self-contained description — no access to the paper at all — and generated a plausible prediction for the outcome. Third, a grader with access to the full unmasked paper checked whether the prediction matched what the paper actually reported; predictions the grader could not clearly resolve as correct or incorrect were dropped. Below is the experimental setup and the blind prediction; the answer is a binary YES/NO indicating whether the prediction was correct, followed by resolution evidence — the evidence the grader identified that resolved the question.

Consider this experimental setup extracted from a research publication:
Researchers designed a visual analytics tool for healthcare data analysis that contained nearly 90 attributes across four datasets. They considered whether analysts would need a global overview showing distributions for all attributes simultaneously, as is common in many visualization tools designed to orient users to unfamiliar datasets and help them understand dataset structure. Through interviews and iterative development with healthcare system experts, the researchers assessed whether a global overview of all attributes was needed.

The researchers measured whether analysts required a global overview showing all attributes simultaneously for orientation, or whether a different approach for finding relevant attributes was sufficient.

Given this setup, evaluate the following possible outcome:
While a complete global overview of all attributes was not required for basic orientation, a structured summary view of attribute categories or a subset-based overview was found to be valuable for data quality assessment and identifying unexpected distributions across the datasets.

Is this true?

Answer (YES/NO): NO